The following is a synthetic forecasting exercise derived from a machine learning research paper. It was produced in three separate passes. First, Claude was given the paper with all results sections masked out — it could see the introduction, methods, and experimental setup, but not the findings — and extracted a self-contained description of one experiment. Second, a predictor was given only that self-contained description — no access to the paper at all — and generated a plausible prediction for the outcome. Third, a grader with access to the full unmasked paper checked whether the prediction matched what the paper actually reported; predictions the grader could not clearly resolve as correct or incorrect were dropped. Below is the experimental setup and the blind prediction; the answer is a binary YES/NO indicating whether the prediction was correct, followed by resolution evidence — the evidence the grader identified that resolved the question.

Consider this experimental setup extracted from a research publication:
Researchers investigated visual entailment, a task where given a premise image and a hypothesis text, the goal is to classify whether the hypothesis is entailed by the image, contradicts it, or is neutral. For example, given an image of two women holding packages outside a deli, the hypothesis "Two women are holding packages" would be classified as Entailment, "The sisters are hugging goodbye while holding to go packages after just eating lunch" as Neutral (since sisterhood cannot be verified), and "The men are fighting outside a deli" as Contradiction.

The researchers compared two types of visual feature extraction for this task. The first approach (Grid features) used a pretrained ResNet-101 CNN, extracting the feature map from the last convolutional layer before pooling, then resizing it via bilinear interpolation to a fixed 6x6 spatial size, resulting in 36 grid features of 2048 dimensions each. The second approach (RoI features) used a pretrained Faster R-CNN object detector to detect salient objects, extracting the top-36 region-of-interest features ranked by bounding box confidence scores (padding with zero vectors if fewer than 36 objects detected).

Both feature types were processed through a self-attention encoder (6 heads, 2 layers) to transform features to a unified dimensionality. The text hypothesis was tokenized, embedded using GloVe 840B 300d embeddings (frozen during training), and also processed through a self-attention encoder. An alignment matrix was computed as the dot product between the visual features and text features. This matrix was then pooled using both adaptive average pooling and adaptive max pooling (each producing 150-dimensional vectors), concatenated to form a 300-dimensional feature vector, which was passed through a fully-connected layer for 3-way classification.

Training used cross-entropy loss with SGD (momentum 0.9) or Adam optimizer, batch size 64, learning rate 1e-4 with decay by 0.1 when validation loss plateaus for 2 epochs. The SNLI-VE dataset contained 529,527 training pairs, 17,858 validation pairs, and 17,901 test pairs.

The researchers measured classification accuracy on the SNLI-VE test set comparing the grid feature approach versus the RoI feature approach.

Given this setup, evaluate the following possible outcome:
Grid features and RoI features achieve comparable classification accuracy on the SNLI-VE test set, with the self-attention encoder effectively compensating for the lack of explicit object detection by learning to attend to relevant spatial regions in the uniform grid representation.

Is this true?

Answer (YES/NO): YES